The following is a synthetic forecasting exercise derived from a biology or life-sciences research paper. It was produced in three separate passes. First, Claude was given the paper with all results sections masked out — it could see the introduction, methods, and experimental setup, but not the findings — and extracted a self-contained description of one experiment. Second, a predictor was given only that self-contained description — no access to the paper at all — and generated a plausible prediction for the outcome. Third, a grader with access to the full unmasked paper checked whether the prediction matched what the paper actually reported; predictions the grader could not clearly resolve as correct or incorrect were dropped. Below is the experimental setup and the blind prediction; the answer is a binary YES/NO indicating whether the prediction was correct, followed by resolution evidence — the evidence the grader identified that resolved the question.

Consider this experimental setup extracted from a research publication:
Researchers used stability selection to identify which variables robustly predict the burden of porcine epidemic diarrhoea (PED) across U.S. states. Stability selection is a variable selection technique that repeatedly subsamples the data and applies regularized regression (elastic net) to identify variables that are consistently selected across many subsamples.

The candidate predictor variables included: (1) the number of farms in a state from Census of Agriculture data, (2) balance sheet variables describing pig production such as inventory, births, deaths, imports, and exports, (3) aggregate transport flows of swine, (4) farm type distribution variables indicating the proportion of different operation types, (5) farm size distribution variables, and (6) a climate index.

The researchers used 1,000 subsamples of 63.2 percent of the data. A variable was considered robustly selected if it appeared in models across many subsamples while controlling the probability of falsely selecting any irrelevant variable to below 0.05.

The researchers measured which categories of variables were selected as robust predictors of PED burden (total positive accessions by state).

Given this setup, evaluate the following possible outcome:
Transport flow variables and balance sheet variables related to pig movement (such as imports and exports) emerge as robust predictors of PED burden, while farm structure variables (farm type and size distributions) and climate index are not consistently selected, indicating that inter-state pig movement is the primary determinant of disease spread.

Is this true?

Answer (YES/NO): NO